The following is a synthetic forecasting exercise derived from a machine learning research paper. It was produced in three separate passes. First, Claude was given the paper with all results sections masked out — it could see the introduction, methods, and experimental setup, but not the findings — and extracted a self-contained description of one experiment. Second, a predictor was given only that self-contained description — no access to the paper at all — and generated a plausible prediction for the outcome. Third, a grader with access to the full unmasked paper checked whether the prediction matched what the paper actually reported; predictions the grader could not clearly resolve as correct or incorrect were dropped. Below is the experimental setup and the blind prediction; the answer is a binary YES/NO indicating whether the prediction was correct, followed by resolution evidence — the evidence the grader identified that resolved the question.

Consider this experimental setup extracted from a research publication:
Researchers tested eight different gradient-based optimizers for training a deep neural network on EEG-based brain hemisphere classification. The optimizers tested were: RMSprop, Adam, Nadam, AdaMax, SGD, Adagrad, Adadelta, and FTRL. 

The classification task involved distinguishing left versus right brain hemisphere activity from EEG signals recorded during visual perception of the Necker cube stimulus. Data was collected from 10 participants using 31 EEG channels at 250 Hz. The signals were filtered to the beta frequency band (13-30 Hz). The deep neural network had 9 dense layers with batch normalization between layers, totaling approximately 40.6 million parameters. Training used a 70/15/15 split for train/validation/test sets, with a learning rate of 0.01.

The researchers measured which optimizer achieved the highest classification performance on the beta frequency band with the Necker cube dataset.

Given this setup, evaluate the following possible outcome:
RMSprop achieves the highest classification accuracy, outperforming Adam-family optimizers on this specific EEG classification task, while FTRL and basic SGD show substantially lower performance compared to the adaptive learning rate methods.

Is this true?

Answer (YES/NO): NO